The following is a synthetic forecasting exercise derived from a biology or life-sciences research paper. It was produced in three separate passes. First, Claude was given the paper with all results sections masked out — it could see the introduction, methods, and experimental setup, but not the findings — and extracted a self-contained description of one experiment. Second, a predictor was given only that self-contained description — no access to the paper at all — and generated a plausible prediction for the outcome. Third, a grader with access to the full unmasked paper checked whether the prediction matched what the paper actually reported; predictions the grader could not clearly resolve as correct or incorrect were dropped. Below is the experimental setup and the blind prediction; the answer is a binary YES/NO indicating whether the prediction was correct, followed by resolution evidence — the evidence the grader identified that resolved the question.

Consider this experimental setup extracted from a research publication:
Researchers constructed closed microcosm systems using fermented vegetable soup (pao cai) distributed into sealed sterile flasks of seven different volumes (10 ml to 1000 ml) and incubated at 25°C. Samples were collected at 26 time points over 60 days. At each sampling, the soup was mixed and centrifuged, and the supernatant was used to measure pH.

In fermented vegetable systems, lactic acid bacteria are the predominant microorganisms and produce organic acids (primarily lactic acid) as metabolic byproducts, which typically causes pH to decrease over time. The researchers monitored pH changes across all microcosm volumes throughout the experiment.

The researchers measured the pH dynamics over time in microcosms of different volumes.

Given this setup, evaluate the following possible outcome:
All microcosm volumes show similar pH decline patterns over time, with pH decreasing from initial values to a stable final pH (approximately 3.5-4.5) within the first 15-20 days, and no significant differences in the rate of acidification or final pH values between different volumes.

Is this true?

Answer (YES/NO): NO